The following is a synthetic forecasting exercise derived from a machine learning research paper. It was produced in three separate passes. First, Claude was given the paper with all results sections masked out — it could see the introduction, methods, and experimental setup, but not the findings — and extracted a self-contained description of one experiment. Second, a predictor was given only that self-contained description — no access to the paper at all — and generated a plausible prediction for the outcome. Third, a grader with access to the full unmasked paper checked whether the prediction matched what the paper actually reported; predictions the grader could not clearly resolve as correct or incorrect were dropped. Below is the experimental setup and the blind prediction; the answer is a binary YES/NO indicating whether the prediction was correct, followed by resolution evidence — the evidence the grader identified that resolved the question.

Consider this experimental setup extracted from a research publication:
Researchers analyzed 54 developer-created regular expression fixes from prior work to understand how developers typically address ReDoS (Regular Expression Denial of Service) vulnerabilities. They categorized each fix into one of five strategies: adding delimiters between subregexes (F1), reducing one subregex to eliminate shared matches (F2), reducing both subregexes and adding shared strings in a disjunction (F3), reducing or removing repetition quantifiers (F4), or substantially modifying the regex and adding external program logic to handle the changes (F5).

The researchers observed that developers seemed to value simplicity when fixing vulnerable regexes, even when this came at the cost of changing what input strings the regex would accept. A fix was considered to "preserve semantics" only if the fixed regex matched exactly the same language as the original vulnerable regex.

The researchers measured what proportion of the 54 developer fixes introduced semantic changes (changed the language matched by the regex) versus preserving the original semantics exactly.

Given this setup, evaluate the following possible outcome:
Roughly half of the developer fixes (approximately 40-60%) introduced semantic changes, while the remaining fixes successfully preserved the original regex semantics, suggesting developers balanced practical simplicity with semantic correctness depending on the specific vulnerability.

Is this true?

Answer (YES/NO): NO